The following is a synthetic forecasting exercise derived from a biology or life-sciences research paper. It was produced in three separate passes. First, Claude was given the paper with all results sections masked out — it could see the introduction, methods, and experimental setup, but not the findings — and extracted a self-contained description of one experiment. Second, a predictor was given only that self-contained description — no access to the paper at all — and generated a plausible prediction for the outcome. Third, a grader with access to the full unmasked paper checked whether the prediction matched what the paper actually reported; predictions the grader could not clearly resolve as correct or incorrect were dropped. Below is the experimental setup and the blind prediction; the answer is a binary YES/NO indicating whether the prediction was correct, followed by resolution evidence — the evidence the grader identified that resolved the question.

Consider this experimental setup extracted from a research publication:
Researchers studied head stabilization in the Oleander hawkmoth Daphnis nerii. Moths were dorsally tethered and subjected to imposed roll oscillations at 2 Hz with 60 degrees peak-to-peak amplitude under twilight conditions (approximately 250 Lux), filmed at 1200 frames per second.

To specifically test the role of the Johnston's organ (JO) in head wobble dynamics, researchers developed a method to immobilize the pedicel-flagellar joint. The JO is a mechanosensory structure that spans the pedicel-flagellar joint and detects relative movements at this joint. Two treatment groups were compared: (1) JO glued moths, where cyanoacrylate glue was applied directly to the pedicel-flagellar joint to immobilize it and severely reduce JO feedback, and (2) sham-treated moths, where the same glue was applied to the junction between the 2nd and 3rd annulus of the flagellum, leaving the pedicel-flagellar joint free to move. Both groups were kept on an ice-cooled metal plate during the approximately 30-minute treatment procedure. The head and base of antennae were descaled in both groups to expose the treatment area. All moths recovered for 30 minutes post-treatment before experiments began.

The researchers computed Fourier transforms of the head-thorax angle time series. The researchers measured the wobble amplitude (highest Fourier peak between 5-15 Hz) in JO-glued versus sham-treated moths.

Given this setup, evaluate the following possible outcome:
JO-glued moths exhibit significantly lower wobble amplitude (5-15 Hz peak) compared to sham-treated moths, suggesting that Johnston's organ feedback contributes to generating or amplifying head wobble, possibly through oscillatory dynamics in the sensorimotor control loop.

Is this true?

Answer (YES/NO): NO